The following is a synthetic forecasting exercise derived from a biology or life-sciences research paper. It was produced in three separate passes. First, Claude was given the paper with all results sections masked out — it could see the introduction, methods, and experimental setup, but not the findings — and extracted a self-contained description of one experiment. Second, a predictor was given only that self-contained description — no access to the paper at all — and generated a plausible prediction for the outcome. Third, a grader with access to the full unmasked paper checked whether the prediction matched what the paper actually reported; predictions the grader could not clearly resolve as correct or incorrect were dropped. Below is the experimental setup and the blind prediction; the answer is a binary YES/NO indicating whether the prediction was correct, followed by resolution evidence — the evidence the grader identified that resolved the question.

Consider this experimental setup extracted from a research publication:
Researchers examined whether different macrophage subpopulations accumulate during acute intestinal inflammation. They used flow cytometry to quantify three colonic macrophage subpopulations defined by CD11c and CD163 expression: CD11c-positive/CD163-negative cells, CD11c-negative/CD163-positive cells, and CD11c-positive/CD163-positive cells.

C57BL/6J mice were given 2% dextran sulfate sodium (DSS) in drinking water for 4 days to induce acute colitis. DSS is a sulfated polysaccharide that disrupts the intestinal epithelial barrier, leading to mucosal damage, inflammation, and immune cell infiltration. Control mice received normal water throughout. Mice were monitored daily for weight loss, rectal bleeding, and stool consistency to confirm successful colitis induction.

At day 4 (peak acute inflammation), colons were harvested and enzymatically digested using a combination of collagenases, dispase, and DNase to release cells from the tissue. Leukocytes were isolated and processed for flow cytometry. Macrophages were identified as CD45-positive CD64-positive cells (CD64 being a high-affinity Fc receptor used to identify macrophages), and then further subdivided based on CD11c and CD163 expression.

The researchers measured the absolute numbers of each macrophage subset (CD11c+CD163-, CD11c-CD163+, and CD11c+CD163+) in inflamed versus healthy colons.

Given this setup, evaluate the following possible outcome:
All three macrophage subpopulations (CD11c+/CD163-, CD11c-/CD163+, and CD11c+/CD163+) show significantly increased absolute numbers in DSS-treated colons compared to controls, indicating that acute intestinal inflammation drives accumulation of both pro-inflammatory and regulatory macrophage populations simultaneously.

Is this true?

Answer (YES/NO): NO